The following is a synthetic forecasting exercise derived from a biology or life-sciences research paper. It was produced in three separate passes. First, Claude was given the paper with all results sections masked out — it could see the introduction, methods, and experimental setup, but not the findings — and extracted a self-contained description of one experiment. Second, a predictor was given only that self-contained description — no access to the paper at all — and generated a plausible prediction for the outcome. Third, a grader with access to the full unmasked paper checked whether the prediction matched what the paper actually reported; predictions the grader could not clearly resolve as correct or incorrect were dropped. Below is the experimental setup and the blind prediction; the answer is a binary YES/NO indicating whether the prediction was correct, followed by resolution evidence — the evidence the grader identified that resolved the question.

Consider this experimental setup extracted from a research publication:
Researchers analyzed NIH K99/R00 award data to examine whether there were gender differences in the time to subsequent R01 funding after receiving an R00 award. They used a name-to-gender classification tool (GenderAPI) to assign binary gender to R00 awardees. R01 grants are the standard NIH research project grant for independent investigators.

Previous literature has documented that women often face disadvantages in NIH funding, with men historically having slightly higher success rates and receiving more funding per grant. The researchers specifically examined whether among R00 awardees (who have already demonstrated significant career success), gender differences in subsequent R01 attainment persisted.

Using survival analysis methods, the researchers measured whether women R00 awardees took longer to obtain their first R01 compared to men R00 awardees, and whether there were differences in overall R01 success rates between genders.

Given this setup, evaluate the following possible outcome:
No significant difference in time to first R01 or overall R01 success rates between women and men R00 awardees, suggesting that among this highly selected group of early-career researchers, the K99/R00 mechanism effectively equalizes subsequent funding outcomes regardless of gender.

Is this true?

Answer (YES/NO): NO